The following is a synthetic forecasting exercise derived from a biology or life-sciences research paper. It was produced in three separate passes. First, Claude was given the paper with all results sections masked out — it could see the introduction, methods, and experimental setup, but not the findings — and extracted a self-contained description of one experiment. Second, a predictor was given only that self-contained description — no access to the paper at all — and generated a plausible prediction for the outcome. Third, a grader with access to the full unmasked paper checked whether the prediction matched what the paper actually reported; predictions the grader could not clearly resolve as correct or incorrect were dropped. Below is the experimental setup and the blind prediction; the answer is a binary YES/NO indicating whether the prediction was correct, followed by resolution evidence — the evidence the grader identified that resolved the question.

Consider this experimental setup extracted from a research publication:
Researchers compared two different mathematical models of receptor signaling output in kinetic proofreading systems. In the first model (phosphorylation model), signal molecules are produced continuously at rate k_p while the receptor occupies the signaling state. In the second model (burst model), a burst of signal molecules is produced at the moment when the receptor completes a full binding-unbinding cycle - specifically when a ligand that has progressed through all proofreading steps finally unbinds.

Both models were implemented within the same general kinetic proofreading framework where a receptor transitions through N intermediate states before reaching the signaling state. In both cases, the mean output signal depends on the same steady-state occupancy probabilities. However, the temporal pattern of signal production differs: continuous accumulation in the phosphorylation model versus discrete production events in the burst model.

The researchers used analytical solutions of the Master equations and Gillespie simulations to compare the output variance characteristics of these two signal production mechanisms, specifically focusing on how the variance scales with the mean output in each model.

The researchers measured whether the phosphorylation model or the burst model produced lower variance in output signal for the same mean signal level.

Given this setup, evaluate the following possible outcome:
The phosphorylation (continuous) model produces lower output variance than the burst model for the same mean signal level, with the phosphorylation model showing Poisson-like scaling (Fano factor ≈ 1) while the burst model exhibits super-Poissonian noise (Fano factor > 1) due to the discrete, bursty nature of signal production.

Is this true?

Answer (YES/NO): NO